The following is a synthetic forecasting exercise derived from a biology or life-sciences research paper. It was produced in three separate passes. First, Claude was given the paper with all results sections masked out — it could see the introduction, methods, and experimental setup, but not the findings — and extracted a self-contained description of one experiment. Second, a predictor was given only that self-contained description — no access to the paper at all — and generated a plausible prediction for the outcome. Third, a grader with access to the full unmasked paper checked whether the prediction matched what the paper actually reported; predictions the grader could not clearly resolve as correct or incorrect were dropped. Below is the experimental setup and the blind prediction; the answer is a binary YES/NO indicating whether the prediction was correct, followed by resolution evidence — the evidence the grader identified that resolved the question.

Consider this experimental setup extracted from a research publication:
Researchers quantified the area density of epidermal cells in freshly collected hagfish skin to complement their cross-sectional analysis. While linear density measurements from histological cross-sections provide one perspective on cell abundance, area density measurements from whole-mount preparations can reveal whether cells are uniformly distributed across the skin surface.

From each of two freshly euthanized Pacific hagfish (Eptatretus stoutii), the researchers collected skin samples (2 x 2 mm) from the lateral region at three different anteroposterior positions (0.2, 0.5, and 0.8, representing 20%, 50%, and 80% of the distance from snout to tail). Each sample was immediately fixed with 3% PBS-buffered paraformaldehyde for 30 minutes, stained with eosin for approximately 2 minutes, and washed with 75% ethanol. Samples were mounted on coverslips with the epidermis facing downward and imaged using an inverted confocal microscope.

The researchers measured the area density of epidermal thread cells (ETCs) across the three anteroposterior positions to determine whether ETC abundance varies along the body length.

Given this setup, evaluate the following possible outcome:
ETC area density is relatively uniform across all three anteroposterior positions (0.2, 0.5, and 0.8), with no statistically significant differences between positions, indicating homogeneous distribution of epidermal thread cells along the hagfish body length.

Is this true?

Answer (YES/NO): YES